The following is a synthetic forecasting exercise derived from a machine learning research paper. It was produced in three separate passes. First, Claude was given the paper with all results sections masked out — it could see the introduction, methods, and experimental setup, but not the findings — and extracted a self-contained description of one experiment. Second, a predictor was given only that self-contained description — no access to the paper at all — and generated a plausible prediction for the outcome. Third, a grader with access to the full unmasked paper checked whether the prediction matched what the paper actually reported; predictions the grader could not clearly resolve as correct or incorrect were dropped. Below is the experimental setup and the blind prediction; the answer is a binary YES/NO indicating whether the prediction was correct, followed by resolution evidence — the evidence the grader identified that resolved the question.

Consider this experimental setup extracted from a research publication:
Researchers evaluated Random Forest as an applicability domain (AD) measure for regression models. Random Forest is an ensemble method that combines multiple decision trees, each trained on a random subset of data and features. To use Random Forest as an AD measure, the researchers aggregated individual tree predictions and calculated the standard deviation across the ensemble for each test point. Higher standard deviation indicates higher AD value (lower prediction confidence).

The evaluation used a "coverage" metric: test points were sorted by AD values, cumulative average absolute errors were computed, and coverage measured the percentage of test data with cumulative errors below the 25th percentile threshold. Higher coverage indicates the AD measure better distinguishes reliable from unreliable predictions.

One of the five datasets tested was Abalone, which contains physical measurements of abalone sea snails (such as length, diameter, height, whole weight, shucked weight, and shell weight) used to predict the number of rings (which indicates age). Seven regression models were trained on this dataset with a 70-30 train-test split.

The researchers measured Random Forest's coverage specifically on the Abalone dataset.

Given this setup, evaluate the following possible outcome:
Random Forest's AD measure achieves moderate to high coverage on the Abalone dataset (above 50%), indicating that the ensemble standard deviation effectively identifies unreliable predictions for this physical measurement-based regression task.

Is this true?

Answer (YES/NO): NO